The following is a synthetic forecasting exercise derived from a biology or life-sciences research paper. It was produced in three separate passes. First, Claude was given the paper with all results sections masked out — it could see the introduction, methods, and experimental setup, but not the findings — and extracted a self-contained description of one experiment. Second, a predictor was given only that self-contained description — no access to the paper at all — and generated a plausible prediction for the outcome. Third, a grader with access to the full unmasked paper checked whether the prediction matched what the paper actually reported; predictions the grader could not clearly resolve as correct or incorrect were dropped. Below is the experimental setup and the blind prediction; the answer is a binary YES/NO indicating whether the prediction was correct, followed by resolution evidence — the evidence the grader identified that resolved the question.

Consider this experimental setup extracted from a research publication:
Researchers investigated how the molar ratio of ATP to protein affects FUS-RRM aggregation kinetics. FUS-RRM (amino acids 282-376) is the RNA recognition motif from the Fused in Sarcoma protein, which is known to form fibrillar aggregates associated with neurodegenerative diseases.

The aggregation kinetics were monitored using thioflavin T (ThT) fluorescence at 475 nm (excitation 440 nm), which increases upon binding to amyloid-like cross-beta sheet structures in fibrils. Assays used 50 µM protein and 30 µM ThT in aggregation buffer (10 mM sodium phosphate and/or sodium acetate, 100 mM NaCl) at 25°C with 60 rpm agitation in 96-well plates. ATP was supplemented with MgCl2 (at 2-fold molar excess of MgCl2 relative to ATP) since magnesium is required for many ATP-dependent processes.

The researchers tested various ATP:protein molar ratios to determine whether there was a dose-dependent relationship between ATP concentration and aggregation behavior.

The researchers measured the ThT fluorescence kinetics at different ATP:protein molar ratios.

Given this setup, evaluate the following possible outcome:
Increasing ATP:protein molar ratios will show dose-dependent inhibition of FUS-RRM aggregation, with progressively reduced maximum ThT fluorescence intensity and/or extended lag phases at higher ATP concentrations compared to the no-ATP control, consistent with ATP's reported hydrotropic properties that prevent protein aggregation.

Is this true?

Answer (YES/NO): NO